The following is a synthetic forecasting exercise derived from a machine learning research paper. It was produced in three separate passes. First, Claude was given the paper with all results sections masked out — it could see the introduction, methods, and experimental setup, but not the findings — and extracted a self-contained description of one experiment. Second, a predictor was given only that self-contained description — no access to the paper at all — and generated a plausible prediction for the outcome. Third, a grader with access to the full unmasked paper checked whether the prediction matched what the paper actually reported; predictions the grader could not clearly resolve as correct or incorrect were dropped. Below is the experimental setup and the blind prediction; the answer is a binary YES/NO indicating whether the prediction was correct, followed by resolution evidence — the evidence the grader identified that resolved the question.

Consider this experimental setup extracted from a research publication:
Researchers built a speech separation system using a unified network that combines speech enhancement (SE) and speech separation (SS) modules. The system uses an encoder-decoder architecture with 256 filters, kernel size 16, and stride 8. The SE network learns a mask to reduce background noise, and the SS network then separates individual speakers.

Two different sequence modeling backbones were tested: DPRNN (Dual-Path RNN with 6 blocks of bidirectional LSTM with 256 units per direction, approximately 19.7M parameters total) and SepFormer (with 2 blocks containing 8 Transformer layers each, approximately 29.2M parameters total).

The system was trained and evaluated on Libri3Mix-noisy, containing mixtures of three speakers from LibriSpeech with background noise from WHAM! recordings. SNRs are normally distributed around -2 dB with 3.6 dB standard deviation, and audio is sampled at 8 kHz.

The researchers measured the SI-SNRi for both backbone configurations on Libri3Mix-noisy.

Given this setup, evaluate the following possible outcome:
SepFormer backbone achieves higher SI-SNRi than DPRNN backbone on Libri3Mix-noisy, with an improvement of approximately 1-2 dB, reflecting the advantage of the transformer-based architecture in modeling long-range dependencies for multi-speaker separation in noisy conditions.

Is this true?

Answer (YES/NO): NO